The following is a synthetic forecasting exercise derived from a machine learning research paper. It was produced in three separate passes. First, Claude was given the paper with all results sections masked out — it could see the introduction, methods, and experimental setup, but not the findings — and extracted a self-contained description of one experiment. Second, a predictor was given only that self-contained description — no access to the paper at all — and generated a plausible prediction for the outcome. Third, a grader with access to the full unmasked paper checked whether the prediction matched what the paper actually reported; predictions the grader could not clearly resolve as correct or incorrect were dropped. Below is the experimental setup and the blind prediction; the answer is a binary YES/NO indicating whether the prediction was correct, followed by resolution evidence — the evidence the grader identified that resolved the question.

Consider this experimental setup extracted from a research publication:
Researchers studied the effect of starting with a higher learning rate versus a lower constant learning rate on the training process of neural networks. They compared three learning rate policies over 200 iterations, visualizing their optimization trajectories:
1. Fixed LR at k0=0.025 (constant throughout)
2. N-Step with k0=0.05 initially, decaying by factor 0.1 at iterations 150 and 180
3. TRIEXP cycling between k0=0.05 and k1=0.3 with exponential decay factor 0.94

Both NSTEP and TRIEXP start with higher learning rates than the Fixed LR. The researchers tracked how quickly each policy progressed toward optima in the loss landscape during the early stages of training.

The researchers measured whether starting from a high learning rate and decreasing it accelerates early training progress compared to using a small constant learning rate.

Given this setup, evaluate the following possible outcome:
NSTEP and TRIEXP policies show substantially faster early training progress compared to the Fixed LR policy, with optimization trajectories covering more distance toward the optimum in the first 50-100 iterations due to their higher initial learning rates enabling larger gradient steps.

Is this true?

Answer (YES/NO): NO